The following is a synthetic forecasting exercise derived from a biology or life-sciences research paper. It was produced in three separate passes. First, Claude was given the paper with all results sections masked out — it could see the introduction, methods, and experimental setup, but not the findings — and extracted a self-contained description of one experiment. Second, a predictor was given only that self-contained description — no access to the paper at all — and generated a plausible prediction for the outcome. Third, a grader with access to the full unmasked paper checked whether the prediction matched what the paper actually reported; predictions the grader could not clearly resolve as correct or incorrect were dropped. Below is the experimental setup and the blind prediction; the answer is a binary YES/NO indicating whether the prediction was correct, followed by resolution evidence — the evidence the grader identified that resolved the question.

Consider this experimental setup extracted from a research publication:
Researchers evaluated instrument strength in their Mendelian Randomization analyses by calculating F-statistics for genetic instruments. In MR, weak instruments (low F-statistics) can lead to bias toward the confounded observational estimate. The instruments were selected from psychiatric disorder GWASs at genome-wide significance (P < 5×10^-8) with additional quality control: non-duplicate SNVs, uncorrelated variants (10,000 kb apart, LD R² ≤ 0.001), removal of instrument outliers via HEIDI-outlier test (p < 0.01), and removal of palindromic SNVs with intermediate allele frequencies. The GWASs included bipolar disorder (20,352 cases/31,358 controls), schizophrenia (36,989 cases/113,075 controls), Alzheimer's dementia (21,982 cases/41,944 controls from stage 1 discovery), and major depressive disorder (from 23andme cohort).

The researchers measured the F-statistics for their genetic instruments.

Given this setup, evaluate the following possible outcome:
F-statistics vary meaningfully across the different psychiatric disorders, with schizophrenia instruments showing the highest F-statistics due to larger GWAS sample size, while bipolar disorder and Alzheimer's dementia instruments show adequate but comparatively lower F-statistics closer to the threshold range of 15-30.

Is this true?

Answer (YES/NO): NO